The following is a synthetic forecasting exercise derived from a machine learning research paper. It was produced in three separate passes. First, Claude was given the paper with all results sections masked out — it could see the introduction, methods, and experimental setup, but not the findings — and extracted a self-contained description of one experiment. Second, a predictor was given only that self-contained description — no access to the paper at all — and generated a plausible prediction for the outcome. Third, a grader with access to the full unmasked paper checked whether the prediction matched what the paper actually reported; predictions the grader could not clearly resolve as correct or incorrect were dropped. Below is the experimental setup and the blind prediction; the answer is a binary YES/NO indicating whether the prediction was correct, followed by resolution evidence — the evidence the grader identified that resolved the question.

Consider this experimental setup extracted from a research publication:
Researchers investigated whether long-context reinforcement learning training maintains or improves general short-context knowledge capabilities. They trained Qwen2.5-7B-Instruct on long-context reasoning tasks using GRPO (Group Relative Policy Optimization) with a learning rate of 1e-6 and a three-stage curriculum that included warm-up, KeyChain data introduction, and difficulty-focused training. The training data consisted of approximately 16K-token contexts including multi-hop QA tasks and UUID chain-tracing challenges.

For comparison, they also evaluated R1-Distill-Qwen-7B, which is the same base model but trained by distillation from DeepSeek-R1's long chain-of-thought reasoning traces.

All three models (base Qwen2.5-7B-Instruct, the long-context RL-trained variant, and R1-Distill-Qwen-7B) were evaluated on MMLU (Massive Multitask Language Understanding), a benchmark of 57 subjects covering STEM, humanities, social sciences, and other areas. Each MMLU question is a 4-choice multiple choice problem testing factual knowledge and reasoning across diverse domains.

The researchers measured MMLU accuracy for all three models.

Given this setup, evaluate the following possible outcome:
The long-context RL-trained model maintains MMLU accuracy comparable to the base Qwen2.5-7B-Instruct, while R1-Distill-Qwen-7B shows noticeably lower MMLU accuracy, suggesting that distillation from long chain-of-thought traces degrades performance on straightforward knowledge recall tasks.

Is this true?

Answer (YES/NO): NO